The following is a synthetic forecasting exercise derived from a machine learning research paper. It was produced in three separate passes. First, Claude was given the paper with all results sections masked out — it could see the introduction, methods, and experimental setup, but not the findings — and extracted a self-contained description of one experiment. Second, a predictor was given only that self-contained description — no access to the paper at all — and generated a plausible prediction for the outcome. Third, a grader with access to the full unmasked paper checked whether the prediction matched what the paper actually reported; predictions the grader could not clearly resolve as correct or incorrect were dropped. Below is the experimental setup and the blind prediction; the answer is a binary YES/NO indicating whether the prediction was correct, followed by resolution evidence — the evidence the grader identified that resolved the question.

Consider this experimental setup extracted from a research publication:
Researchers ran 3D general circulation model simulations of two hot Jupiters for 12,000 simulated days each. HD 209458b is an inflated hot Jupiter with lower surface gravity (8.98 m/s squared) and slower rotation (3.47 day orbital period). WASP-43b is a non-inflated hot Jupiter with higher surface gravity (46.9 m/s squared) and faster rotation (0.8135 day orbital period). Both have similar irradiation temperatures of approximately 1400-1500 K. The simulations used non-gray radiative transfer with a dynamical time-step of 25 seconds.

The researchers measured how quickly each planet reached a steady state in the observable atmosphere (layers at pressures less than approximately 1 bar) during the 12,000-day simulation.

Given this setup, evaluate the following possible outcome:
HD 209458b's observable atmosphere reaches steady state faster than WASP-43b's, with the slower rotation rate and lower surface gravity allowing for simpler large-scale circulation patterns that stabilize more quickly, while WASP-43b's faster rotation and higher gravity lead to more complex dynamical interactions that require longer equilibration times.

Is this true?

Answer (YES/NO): YES